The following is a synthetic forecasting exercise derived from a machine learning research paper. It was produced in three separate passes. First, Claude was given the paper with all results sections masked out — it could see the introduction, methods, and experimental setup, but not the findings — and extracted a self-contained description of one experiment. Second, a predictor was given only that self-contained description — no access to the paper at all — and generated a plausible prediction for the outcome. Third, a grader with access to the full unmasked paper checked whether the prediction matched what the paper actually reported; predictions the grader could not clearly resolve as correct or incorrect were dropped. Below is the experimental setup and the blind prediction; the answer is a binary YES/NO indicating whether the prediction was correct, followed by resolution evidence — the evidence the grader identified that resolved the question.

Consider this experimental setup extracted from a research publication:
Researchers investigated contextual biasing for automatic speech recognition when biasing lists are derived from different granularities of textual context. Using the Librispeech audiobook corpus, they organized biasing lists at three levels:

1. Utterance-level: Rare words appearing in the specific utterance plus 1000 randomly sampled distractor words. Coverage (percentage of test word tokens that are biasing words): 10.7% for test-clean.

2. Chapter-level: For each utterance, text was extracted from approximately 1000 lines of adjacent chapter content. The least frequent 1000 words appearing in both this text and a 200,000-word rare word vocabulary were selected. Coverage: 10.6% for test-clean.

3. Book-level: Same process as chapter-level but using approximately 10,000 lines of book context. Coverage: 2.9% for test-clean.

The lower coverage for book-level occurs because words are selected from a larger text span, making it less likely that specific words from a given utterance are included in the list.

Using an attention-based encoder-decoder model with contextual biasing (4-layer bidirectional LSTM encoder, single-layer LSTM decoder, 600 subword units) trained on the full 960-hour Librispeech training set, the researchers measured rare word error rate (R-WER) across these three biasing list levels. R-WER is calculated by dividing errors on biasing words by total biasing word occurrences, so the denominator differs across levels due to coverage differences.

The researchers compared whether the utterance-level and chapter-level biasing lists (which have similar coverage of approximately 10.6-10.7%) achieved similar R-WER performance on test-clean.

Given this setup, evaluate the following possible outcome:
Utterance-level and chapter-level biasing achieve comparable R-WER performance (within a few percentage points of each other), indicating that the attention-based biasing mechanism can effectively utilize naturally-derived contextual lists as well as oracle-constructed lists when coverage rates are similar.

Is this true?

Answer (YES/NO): NO